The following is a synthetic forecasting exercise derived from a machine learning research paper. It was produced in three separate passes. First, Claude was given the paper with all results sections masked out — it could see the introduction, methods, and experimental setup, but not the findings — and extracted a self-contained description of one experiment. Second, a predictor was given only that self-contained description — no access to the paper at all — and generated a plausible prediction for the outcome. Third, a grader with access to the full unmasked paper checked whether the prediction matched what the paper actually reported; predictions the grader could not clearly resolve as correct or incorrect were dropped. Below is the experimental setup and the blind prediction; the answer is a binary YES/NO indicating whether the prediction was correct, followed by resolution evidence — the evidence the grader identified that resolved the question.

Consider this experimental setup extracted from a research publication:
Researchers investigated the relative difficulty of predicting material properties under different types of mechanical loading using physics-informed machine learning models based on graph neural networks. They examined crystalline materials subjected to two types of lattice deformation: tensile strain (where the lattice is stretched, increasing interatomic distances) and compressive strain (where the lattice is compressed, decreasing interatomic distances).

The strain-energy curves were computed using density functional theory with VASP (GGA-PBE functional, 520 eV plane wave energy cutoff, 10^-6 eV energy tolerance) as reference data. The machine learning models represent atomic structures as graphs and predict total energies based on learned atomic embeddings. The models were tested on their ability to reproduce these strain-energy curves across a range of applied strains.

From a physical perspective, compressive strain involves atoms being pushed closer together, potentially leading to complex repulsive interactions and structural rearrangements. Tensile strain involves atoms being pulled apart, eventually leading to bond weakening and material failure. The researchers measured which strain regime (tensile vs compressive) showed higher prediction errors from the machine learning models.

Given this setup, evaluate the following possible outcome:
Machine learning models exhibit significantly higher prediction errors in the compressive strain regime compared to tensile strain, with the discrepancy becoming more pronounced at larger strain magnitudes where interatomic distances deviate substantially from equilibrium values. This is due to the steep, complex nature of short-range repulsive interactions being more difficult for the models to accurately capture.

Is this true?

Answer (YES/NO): YES